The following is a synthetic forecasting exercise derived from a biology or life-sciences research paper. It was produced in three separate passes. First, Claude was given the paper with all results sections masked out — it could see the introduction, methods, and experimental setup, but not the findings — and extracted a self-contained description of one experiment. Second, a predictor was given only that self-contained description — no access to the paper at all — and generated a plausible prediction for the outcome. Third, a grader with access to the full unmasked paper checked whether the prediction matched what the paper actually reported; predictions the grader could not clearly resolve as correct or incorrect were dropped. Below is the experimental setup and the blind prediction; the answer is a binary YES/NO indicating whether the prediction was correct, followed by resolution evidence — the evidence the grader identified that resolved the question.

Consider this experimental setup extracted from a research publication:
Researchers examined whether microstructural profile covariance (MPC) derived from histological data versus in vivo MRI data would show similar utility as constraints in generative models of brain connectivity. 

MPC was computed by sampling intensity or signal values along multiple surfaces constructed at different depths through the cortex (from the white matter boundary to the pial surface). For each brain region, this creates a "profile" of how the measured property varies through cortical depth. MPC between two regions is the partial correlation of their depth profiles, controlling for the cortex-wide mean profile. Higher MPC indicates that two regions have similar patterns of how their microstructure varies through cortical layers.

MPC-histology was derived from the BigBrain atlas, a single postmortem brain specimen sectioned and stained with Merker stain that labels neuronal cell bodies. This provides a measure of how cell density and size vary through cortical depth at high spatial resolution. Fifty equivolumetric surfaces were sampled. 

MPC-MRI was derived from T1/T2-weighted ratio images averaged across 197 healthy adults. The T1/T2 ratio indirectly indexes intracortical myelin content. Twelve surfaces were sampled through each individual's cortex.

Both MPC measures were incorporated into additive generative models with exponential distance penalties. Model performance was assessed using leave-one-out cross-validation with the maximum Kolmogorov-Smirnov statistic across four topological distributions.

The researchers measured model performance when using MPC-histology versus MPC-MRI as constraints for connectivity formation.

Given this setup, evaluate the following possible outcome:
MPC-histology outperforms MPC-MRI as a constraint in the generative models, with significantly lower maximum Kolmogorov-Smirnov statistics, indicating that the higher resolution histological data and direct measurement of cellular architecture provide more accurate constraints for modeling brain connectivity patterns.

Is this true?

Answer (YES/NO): NO